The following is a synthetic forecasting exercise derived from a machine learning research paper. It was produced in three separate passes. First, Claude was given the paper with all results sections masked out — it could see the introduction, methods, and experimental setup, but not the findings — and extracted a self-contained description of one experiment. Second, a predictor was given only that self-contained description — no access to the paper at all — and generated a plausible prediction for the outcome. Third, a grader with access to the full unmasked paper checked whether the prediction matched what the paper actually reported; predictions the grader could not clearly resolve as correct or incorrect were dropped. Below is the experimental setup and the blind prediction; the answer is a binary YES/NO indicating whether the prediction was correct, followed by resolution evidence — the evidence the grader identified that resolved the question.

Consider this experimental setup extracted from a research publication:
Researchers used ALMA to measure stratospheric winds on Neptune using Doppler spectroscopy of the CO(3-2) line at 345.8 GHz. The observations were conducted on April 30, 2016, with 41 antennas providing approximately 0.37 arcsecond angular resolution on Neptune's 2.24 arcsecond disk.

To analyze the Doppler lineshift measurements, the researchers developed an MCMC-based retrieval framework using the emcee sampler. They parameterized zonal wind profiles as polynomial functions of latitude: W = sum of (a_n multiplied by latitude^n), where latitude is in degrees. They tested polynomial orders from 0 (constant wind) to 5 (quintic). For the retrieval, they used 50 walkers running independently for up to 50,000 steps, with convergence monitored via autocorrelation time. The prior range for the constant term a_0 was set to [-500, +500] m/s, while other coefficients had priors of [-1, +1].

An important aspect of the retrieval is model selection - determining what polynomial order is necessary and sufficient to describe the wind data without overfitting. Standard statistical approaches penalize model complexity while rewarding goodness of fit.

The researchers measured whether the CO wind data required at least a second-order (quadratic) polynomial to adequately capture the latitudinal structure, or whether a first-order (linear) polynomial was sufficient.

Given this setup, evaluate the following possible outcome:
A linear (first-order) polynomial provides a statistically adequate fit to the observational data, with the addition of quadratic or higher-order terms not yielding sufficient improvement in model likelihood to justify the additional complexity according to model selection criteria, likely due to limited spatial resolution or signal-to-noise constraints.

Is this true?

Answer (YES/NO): NO